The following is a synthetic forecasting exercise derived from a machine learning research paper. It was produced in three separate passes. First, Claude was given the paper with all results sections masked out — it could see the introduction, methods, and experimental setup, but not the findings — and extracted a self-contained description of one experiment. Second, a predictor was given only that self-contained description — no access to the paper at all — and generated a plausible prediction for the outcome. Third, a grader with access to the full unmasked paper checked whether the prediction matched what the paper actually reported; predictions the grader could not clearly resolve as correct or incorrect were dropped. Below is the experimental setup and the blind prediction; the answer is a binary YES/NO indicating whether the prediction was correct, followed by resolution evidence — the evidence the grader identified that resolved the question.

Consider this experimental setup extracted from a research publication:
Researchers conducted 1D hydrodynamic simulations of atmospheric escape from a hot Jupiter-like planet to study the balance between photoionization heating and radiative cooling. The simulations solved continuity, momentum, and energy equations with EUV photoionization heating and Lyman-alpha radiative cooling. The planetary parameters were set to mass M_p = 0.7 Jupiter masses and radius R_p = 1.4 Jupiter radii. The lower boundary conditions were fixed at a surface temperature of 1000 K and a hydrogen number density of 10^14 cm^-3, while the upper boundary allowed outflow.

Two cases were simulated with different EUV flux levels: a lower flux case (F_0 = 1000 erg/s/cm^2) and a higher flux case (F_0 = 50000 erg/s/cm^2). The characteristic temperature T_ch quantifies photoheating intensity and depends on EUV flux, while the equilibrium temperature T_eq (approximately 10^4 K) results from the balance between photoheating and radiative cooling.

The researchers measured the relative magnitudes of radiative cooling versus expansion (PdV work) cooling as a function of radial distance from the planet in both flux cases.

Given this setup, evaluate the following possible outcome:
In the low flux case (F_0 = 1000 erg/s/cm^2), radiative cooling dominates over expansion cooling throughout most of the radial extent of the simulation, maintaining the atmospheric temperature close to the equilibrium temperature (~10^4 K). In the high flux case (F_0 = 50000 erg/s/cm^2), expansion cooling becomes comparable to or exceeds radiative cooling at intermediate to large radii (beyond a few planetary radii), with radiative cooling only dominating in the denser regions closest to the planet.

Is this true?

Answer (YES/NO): NO